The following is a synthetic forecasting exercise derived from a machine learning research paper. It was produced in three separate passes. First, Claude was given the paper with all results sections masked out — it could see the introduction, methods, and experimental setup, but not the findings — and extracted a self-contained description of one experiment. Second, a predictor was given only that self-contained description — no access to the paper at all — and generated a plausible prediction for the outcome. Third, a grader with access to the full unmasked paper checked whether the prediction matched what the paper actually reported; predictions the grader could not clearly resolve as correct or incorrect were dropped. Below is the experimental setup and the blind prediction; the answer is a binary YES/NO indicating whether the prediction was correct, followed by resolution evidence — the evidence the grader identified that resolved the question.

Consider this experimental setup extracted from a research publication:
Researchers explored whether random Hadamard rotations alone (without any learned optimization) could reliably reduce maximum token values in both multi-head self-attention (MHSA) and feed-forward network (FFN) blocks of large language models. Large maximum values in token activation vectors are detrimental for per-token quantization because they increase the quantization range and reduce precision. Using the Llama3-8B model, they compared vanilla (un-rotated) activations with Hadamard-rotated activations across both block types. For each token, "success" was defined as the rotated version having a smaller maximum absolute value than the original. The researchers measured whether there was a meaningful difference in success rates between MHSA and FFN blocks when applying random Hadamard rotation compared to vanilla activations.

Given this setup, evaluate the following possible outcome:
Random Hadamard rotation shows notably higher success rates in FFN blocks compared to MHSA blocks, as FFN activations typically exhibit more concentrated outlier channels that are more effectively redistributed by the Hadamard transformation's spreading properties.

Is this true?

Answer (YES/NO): NO